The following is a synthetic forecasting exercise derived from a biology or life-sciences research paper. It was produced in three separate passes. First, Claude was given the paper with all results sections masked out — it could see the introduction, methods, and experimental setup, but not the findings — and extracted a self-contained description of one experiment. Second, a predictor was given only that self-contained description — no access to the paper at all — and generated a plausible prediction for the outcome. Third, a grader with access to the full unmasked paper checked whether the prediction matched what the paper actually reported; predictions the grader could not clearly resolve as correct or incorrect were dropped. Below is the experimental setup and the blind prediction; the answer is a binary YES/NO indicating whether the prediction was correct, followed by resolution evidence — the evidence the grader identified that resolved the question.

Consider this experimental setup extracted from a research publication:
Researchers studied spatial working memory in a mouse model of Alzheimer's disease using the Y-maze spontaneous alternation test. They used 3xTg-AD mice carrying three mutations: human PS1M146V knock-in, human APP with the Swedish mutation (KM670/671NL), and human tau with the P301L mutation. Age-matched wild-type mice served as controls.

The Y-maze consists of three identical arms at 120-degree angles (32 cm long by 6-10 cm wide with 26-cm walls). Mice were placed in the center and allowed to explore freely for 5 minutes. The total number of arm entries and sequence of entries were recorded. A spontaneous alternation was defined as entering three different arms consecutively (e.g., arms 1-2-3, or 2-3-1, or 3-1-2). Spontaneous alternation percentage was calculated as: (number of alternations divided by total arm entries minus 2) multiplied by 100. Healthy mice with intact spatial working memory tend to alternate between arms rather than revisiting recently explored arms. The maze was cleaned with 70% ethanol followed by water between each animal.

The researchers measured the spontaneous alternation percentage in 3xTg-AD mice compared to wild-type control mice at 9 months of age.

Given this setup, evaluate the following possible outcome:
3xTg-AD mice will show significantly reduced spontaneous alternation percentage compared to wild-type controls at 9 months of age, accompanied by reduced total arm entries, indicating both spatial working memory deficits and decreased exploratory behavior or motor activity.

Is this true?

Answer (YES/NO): NO